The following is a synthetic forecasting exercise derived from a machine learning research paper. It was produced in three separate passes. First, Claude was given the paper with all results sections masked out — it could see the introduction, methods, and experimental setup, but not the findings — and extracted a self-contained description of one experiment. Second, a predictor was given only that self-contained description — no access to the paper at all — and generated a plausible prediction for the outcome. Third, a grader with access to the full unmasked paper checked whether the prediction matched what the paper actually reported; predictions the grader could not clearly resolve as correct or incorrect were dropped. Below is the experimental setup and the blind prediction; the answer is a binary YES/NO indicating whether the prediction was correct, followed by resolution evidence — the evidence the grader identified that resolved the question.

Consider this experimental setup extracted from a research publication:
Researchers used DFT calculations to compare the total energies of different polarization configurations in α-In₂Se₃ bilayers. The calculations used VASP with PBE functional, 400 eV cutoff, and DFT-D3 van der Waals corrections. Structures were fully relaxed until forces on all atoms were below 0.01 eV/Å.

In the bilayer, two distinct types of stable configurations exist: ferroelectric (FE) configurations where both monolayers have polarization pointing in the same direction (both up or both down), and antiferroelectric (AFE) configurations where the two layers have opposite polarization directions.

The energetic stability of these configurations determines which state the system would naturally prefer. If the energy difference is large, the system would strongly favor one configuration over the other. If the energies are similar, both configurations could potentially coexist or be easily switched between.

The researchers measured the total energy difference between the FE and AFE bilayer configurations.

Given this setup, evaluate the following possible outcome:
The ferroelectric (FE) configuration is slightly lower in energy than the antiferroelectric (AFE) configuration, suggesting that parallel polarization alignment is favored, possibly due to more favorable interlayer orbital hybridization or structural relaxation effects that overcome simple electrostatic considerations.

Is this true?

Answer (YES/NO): NO